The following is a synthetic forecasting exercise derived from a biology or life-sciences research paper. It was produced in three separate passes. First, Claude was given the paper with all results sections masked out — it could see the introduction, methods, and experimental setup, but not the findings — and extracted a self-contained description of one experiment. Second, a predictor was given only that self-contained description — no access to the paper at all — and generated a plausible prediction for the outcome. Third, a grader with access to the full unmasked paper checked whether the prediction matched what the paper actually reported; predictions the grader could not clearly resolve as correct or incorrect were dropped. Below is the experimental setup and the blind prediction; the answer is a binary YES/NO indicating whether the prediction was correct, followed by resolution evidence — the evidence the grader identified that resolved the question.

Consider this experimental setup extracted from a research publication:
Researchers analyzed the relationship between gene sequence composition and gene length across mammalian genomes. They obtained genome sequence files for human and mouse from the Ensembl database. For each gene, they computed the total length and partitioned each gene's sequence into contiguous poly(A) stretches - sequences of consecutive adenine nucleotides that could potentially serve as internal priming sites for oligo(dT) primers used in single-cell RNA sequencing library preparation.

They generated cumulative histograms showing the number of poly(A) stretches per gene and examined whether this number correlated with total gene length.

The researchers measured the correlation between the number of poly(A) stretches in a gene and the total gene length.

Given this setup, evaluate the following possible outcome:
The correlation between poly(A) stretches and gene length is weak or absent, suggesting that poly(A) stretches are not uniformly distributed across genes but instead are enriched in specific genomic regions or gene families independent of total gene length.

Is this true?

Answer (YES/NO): NO